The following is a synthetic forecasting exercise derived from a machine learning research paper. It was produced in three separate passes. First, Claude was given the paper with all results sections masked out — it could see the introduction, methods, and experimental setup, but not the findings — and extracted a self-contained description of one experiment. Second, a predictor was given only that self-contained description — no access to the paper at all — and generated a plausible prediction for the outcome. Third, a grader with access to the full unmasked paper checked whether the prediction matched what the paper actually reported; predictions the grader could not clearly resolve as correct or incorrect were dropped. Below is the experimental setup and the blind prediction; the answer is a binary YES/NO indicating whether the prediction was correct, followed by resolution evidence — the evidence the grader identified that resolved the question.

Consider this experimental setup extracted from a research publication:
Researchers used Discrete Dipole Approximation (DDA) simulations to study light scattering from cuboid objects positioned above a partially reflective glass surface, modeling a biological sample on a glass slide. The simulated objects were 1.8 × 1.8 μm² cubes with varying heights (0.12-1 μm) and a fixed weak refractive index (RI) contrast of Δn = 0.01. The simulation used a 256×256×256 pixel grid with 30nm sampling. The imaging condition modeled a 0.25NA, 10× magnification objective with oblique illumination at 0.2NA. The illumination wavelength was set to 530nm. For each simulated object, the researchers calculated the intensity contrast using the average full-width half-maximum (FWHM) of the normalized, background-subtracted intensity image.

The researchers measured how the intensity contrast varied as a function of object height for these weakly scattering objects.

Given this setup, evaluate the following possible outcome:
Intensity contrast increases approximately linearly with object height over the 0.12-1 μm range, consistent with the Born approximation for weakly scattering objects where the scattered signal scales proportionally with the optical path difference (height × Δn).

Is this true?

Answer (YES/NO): NO